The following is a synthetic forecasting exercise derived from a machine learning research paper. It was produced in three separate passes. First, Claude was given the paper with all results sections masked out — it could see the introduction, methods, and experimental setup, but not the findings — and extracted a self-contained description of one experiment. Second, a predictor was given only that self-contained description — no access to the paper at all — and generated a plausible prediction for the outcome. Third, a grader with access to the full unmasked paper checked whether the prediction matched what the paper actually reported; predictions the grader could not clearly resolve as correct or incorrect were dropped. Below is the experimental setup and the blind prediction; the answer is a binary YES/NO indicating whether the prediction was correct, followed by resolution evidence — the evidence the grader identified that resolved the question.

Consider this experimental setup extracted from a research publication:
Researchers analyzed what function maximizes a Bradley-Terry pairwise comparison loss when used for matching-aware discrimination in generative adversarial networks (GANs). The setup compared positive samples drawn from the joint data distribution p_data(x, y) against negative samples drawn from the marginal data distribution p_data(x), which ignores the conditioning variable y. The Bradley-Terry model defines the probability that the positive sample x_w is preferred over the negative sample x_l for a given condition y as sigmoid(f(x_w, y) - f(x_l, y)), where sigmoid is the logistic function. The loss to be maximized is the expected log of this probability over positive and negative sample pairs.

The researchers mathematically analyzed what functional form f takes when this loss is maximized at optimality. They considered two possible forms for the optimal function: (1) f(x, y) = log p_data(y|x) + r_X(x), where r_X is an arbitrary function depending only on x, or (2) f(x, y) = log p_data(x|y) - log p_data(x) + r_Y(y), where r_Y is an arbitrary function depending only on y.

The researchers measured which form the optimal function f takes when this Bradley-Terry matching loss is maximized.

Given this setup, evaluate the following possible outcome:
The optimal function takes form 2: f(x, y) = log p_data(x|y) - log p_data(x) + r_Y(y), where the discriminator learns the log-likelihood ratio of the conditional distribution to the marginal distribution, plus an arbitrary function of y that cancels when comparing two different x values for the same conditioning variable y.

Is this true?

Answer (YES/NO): YES